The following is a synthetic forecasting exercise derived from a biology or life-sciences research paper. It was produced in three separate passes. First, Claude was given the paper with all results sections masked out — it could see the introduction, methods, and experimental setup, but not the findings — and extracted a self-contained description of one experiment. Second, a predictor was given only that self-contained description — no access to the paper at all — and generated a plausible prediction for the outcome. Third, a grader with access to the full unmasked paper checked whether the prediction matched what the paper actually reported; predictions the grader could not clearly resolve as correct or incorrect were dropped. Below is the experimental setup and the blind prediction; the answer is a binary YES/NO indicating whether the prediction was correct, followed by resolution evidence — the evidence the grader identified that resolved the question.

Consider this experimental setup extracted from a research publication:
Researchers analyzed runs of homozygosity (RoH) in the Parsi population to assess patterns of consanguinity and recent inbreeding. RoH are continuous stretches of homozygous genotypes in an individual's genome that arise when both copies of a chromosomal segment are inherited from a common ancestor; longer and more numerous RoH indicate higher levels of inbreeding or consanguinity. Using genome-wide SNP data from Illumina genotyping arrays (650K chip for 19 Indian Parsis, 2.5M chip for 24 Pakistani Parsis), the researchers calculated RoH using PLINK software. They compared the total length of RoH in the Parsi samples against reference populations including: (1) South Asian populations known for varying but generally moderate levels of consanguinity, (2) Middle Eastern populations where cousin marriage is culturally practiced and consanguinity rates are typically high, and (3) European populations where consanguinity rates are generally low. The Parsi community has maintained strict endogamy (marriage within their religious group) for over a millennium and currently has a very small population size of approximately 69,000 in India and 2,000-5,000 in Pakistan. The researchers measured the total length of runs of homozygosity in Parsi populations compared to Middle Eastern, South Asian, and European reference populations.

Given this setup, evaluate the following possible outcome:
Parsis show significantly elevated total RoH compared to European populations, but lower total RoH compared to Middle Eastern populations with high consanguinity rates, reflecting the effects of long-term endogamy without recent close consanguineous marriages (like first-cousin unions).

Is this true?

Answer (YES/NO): NO